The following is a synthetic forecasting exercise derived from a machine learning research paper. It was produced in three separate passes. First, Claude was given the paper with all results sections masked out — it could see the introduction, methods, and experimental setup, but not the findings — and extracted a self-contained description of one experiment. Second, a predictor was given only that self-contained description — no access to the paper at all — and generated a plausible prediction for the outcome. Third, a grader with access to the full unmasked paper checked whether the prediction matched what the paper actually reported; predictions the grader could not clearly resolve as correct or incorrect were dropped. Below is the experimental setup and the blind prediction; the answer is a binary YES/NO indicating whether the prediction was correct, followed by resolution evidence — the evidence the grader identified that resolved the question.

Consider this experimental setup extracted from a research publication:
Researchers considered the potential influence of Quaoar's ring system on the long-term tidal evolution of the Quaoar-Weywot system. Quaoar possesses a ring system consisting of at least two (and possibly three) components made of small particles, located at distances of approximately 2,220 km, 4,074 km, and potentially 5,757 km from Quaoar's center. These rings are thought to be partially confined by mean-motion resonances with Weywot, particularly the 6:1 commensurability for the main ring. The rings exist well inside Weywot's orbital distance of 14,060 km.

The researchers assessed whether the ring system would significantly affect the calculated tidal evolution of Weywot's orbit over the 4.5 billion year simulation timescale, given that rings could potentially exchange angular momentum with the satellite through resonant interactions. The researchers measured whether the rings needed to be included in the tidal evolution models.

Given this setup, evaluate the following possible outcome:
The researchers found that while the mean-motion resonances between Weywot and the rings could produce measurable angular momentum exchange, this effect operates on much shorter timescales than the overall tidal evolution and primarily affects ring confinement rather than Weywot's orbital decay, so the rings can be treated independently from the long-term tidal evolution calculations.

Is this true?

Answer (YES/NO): NO